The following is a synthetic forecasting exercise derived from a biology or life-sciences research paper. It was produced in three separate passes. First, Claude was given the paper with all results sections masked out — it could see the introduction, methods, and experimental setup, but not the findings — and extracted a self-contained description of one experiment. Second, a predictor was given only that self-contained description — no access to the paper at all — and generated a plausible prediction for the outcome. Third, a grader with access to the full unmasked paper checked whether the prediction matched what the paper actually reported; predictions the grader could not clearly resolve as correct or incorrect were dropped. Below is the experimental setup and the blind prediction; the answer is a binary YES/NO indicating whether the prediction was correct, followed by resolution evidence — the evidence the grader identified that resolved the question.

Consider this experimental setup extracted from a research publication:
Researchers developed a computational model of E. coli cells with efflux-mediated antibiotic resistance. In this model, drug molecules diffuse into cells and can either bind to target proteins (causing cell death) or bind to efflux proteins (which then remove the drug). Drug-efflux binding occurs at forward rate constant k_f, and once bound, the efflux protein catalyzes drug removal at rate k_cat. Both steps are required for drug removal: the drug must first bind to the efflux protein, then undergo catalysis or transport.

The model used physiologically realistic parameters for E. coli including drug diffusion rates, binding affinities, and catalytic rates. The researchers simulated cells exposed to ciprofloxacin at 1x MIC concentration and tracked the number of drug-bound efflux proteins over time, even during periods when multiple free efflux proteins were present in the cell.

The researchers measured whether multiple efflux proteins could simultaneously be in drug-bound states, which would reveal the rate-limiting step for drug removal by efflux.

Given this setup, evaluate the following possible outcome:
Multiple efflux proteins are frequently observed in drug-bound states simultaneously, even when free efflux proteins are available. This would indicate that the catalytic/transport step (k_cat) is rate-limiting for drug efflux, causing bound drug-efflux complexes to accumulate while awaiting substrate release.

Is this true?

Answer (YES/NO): NO